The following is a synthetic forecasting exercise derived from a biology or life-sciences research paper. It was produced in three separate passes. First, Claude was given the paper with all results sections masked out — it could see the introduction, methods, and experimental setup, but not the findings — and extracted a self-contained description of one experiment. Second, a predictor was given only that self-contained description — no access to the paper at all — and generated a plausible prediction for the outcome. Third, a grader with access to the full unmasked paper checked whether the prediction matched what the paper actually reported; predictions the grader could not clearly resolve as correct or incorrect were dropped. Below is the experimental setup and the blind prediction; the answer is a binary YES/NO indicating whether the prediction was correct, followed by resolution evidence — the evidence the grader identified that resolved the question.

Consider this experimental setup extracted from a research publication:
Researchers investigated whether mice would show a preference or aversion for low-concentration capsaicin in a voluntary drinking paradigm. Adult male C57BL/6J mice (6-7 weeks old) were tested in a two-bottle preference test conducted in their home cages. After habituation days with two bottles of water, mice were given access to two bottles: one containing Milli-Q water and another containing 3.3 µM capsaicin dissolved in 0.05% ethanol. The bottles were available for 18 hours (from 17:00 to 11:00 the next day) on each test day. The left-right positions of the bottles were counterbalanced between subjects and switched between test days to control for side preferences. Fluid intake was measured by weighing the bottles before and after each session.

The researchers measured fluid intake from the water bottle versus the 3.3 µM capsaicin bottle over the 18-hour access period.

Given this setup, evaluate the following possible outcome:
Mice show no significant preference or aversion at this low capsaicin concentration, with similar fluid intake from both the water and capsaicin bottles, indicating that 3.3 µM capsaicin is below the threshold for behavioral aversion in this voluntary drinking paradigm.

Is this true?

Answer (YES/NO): NO